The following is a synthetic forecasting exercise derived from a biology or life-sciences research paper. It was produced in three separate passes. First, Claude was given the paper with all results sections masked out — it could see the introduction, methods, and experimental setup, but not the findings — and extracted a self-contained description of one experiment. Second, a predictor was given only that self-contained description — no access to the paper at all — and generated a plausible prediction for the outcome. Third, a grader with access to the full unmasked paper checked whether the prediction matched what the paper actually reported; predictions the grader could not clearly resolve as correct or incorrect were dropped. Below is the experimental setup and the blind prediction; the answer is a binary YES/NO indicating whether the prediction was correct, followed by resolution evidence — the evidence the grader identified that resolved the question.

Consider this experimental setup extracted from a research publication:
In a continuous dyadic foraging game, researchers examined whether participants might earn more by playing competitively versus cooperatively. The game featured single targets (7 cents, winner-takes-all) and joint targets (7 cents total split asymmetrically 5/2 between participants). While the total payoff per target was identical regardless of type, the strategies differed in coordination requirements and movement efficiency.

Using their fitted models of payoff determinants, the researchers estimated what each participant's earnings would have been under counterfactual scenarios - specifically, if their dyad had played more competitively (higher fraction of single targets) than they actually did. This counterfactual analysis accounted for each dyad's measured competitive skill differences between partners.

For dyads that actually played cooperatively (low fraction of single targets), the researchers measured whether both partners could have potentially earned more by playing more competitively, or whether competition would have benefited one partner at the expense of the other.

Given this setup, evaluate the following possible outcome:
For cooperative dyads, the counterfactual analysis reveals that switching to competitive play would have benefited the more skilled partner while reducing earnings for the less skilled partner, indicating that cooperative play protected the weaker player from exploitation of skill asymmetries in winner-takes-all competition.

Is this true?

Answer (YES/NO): NO